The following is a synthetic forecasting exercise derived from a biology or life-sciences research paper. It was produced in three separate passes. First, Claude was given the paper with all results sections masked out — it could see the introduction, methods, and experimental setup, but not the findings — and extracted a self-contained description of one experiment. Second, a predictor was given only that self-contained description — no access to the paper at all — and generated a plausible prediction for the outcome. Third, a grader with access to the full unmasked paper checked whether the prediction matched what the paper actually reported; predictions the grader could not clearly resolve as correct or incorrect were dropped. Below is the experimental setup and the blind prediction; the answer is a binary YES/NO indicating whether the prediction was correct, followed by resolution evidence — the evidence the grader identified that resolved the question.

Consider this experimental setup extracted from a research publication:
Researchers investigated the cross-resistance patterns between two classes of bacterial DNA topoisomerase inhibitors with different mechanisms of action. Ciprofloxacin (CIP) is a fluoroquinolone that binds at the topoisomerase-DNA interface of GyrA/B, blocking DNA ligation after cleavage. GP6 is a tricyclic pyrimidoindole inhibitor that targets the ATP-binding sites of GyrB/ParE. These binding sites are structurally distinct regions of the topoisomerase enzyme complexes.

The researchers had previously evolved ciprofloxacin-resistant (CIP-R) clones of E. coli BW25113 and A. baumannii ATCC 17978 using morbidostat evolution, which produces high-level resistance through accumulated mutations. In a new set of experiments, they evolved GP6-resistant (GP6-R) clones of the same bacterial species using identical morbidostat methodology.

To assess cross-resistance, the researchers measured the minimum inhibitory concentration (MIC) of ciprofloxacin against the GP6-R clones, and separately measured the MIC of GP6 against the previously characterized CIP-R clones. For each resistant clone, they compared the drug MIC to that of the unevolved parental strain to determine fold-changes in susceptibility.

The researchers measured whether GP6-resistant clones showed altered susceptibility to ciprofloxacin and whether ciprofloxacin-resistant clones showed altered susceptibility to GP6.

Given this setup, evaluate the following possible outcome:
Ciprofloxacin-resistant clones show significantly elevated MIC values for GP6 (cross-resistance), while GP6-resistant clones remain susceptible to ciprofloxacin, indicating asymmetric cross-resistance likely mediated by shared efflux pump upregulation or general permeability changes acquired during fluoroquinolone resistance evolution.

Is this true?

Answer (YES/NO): NO